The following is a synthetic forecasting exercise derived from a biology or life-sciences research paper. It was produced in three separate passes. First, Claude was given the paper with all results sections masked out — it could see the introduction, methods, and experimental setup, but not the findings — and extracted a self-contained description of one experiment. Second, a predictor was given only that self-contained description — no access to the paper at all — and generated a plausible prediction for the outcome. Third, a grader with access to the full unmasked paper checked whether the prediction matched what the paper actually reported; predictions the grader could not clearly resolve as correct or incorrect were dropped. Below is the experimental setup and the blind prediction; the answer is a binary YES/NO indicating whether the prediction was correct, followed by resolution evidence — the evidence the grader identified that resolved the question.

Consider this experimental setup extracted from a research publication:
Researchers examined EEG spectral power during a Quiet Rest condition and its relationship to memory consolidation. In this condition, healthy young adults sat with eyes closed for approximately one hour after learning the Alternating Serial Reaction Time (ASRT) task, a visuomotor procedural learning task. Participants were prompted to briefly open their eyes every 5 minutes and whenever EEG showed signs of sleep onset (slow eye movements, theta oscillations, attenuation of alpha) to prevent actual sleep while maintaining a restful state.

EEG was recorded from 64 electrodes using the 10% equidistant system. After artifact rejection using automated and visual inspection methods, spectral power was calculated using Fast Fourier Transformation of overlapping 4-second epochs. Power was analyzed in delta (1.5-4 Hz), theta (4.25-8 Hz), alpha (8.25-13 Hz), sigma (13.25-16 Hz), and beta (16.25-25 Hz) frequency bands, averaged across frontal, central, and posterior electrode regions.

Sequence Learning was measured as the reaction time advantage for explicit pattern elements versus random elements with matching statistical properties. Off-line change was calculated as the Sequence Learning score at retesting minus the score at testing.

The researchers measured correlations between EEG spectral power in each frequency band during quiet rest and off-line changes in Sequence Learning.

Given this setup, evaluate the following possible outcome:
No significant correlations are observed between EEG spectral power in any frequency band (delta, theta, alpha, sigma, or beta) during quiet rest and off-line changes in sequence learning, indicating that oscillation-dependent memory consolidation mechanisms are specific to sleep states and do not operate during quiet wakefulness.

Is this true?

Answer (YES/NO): YES